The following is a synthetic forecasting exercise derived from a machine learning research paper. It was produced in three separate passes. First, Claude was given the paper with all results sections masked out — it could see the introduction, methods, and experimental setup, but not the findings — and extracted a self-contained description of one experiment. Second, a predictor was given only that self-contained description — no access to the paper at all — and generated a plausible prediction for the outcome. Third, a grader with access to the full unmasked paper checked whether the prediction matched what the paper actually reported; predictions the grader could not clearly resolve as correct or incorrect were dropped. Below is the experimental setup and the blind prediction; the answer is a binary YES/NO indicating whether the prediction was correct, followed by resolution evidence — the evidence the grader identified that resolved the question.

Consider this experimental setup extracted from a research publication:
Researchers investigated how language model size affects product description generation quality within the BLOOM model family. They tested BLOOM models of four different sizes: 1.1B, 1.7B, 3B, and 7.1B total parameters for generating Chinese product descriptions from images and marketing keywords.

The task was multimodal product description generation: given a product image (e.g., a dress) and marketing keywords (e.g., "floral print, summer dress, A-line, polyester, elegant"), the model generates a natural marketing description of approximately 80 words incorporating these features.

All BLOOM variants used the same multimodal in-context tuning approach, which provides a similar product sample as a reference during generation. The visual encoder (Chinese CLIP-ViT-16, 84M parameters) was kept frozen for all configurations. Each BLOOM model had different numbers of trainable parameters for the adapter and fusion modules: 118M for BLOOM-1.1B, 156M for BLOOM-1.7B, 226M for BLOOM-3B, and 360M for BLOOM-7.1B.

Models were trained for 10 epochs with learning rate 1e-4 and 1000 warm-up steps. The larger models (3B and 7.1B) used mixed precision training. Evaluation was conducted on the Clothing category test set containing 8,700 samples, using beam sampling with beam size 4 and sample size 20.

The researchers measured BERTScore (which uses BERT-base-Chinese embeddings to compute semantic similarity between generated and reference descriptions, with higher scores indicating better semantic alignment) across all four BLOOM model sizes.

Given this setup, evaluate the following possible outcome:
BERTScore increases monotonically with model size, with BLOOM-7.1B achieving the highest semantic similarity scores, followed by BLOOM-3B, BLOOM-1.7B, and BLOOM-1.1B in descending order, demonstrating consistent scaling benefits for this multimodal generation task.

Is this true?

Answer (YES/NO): NO